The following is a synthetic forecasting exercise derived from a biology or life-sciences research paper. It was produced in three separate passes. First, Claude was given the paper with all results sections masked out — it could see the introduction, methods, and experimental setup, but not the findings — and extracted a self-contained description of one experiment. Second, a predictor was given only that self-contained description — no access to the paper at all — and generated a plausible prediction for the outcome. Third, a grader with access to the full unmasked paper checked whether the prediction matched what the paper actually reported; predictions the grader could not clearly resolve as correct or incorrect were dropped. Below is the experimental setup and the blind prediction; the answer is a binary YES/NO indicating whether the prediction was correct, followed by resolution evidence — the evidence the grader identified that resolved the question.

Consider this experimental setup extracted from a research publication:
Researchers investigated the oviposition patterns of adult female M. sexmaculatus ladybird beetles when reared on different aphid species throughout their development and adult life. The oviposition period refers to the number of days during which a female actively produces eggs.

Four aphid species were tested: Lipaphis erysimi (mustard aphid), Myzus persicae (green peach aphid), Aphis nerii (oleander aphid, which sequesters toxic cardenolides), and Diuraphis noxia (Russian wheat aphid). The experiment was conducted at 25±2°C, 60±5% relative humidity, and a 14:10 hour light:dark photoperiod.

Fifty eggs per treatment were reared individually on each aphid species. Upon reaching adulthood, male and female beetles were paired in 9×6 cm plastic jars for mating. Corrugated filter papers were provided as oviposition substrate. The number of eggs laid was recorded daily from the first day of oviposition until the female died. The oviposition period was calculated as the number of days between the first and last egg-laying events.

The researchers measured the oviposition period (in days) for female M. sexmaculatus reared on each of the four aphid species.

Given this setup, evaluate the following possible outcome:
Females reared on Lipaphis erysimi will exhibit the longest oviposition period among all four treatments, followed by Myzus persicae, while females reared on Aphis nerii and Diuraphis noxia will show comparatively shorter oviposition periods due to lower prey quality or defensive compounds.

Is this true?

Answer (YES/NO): NO